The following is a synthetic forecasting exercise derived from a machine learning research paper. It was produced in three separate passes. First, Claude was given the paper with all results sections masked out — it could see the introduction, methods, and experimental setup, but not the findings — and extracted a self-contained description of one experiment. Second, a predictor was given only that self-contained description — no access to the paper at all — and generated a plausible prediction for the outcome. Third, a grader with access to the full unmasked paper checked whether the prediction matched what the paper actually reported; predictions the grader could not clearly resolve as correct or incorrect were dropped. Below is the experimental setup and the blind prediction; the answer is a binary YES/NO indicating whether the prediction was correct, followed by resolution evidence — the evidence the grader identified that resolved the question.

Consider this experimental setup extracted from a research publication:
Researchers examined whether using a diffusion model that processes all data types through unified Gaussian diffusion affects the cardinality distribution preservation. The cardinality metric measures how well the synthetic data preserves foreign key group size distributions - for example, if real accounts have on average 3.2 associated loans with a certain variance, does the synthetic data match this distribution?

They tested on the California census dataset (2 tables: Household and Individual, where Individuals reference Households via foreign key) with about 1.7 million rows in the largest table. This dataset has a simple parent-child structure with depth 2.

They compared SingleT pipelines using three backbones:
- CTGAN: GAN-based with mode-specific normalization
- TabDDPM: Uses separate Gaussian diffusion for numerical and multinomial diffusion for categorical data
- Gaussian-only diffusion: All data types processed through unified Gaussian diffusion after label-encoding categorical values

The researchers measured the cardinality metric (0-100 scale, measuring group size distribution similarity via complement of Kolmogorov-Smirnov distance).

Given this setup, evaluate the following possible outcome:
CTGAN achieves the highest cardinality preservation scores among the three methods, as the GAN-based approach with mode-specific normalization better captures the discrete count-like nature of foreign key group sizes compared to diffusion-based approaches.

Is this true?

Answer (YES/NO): NO